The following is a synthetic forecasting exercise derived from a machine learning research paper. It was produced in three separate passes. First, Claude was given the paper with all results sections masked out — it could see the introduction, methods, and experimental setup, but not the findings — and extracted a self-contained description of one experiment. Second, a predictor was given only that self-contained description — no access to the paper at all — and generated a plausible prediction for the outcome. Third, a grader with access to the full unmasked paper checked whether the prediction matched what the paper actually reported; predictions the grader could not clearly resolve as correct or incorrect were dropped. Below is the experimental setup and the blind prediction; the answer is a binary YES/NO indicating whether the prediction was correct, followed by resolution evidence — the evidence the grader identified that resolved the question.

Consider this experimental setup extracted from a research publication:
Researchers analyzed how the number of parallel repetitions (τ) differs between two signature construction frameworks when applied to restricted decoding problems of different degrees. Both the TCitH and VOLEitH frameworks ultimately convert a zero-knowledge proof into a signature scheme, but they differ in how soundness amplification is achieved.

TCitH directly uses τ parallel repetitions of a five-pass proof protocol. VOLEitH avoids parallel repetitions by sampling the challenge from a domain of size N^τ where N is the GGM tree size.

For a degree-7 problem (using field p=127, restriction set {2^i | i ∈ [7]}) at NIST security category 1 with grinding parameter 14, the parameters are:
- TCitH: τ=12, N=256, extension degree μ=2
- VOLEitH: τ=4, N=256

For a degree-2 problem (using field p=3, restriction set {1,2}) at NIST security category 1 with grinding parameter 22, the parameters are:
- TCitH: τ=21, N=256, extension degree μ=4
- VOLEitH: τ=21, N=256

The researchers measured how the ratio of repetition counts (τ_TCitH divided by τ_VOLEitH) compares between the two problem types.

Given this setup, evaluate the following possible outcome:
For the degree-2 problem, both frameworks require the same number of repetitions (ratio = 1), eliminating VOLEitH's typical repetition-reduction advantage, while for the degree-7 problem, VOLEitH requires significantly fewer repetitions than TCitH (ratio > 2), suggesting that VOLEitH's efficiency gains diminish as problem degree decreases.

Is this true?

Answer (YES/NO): YES